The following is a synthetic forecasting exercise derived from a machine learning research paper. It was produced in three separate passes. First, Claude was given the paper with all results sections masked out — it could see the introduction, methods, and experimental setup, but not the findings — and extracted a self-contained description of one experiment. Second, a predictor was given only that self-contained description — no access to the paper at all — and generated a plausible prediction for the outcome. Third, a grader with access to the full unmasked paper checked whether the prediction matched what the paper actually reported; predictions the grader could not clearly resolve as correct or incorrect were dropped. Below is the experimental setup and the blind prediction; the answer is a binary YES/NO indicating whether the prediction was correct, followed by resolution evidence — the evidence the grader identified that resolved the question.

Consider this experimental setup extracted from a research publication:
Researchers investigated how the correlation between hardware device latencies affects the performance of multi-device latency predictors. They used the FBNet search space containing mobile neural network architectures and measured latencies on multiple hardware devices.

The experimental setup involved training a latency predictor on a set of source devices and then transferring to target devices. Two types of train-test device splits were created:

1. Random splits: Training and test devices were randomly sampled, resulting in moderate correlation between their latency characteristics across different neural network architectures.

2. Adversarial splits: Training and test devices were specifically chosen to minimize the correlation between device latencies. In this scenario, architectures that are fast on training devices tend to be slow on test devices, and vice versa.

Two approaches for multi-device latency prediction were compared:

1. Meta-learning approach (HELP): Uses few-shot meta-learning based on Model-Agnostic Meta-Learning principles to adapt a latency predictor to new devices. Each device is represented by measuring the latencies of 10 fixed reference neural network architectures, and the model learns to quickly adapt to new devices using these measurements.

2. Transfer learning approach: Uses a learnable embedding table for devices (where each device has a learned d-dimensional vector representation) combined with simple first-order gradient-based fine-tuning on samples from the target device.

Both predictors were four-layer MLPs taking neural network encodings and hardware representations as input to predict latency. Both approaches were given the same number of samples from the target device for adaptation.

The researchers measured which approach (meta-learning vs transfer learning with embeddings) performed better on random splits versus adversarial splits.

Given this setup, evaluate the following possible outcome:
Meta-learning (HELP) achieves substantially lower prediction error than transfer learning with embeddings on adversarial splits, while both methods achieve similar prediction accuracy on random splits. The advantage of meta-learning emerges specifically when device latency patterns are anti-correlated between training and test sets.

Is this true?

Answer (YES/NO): NO